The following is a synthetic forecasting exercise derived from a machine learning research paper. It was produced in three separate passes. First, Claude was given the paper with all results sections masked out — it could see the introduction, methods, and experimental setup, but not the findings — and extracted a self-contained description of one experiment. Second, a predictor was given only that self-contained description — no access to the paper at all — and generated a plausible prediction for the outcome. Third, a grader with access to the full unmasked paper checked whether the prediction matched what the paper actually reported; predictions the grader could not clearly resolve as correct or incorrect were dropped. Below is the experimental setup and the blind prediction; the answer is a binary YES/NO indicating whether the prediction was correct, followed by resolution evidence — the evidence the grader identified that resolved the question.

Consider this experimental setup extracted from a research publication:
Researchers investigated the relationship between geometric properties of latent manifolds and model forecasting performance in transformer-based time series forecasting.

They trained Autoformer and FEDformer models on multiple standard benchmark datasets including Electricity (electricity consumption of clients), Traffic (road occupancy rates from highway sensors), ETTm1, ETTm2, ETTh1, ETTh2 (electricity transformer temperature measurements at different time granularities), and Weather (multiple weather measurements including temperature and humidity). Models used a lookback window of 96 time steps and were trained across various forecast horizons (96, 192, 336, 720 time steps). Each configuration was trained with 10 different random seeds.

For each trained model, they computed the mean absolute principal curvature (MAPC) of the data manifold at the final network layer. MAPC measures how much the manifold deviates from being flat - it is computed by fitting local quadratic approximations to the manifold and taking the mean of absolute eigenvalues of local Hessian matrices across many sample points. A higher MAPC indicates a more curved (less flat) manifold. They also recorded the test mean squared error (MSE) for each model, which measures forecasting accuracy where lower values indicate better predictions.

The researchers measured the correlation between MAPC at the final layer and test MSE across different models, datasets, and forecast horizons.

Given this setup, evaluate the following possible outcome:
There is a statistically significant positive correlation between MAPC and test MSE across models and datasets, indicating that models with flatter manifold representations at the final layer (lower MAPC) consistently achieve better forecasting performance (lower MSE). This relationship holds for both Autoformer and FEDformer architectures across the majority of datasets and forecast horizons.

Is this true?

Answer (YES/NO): YES